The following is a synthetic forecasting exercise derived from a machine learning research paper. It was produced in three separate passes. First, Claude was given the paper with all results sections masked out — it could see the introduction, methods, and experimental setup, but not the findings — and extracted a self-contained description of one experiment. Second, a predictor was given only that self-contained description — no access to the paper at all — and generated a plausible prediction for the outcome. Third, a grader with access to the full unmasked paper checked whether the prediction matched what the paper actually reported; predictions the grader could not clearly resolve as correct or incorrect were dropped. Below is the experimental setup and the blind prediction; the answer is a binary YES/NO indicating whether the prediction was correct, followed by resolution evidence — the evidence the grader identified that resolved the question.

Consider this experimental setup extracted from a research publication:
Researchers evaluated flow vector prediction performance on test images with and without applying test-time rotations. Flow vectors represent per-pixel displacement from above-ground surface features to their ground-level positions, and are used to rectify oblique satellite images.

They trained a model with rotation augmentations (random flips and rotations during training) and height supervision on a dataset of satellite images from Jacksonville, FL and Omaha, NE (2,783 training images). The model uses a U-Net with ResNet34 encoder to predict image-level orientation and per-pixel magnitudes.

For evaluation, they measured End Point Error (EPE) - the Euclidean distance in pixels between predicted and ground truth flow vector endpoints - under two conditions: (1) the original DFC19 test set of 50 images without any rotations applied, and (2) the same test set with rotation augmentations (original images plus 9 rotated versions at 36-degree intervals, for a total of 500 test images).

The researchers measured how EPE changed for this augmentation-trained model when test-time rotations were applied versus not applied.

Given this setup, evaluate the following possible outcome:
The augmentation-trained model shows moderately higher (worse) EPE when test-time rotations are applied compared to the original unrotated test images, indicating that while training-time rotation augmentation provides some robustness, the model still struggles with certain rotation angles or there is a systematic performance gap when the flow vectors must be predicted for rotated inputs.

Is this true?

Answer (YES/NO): NO